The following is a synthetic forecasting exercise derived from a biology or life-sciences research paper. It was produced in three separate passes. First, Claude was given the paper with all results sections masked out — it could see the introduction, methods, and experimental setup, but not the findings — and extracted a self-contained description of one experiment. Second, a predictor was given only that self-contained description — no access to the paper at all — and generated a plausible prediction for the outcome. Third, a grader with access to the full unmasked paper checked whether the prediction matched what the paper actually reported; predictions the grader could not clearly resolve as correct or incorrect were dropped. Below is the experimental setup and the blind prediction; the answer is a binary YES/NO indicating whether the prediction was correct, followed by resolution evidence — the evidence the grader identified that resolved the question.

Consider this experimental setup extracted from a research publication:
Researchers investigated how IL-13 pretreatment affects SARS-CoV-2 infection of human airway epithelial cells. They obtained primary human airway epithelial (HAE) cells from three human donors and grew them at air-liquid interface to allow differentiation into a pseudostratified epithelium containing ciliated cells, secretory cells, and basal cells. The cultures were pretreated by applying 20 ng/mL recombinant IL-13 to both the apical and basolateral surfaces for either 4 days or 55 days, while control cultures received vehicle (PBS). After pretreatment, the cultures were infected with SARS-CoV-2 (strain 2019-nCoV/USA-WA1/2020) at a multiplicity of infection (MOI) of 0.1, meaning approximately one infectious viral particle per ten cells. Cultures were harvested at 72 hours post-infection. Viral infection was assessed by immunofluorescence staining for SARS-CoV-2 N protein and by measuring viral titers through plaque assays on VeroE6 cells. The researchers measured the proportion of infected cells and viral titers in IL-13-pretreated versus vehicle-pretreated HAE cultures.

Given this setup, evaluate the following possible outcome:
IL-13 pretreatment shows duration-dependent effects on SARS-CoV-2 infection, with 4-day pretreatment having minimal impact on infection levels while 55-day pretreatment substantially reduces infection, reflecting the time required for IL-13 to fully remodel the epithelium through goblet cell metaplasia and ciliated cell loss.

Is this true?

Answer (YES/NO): YES